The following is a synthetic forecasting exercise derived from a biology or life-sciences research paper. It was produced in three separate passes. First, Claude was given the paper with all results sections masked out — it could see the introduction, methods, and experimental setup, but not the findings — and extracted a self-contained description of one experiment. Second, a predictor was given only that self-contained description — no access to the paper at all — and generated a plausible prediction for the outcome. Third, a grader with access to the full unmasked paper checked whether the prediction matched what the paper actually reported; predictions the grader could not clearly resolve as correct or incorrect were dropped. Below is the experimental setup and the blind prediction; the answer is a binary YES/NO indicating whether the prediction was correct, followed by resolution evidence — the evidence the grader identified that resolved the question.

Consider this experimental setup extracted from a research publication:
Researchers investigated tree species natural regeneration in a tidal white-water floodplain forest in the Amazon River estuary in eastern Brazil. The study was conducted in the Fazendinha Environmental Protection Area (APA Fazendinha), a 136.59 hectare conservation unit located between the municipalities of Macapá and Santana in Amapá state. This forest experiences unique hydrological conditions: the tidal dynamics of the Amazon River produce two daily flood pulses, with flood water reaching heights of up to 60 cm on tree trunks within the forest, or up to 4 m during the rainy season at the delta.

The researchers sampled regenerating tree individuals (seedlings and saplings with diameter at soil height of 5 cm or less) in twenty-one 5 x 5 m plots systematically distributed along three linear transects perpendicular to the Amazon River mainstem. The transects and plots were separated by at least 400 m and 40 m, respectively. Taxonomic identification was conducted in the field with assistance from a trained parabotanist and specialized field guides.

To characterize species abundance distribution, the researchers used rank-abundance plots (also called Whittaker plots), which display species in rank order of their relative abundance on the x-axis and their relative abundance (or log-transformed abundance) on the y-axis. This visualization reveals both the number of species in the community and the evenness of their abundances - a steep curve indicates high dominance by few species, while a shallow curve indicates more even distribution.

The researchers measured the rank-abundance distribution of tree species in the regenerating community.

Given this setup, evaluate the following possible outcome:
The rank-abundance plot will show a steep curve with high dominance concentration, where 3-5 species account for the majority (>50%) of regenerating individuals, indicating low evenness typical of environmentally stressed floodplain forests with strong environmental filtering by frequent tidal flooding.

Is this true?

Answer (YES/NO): YES